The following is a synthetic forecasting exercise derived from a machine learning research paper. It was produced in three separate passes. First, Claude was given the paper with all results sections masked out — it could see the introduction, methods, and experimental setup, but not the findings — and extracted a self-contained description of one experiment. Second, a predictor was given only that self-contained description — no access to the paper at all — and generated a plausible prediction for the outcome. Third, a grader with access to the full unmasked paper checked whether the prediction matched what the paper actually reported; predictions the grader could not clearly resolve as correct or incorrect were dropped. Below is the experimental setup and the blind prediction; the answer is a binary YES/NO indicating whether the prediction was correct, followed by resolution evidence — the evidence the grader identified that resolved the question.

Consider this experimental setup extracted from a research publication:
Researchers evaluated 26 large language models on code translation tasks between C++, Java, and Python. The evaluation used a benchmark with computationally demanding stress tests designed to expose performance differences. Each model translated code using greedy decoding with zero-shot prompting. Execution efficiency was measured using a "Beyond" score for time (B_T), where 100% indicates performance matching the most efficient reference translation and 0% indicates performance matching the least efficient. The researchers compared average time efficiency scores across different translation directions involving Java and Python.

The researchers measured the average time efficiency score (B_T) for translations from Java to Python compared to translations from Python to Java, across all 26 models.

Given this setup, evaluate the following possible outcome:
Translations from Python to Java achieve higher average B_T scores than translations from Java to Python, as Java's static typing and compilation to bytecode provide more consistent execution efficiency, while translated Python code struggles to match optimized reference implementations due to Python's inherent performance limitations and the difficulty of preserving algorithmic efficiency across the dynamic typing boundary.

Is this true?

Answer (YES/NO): NO